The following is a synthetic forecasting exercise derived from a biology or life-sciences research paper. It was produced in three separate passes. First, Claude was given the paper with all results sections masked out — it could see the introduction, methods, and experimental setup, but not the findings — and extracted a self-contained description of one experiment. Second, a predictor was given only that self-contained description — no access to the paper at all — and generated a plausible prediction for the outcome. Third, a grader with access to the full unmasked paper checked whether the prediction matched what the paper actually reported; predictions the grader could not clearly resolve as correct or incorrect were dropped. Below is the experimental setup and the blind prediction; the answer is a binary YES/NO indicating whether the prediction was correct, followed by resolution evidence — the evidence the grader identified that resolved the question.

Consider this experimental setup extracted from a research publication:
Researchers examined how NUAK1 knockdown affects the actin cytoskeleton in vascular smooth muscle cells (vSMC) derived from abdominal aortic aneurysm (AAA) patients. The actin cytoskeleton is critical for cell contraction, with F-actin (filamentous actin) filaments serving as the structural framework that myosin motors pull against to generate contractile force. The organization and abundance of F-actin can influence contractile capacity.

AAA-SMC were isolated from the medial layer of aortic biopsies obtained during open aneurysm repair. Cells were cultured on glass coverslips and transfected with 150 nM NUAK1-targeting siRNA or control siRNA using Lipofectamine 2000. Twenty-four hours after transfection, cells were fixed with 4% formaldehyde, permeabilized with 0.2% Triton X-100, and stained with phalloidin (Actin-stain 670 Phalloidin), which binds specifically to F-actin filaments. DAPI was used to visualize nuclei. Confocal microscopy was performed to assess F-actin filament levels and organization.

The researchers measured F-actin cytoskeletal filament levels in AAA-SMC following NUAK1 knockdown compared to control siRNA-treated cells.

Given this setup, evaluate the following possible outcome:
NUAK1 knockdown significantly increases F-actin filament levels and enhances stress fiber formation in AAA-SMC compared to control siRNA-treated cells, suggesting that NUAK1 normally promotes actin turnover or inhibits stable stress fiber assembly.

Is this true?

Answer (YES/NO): YES